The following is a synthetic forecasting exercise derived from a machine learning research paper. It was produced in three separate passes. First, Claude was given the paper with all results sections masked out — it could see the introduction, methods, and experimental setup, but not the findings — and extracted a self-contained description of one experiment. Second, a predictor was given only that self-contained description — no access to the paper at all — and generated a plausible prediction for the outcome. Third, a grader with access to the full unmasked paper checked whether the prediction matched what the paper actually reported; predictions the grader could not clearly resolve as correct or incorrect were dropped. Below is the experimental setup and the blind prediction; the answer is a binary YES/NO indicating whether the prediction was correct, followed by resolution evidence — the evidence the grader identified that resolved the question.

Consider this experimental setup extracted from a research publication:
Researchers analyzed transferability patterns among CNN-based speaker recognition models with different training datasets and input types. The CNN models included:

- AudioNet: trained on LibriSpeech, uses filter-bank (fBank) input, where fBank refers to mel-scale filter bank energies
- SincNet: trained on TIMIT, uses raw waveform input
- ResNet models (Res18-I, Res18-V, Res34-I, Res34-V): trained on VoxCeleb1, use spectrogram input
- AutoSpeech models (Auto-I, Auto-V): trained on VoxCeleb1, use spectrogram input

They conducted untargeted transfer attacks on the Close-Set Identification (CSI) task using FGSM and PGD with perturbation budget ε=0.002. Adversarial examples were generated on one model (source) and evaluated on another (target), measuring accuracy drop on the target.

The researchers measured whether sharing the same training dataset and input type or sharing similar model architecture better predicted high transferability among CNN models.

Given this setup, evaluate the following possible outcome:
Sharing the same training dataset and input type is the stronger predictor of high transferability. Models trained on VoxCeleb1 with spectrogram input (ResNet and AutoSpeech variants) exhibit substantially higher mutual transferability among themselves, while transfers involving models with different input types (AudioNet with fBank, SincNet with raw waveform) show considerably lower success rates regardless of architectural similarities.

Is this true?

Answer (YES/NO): YES